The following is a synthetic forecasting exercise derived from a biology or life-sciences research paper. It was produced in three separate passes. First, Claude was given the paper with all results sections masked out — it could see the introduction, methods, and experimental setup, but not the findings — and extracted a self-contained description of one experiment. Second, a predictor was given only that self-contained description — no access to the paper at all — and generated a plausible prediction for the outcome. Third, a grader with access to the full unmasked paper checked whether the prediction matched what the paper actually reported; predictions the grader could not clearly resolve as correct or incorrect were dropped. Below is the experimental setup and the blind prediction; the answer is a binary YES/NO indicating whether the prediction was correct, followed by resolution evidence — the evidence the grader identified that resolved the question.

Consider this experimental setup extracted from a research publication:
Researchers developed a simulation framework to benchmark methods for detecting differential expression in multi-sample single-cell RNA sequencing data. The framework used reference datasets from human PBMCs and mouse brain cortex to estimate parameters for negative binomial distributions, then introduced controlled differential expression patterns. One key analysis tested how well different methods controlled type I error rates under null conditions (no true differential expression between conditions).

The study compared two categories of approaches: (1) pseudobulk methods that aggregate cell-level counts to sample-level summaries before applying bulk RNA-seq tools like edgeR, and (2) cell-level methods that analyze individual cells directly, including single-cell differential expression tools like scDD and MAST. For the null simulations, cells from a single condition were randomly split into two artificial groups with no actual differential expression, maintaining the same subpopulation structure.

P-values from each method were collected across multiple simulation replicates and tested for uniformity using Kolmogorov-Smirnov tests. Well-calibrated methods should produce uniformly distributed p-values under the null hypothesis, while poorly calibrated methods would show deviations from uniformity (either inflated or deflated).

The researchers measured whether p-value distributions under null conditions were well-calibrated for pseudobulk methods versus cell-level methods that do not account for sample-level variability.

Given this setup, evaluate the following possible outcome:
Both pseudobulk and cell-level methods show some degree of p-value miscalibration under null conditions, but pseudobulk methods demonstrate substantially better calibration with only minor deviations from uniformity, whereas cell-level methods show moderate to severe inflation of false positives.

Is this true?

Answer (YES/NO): NO